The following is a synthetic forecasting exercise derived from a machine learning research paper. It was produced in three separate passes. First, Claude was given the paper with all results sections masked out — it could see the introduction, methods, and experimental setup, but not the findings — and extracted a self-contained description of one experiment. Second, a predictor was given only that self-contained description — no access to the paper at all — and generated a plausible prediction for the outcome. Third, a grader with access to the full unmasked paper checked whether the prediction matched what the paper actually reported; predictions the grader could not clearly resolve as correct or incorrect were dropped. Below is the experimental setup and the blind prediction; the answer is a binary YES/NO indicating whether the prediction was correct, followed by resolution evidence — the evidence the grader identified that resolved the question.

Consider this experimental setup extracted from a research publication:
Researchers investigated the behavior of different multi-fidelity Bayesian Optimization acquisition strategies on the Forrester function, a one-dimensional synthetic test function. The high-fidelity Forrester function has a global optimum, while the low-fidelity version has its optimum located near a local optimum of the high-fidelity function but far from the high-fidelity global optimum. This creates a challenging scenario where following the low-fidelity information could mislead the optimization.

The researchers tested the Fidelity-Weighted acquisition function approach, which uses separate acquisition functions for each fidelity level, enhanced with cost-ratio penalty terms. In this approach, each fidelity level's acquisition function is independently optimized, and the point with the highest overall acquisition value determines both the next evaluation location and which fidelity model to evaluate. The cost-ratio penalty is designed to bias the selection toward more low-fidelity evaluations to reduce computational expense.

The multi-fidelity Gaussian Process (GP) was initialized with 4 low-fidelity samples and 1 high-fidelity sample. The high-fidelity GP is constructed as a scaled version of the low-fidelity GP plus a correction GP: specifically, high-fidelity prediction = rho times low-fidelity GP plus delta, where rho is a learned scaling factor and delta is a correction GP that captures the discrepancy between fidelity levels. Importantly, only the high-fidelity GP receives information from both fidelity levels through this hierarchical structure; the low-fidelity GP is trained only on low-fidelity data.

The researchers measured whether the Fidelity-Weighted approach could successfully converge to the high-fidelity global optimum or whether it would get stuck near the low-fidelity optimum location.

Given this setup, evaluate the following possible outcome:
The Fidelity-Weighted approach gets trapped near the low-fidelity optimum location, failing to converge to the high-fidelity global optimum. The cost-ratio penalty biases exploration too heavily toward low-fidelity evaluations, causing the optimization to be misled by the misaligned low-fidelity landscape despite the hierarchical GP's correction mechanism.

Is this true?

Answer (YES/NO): YES